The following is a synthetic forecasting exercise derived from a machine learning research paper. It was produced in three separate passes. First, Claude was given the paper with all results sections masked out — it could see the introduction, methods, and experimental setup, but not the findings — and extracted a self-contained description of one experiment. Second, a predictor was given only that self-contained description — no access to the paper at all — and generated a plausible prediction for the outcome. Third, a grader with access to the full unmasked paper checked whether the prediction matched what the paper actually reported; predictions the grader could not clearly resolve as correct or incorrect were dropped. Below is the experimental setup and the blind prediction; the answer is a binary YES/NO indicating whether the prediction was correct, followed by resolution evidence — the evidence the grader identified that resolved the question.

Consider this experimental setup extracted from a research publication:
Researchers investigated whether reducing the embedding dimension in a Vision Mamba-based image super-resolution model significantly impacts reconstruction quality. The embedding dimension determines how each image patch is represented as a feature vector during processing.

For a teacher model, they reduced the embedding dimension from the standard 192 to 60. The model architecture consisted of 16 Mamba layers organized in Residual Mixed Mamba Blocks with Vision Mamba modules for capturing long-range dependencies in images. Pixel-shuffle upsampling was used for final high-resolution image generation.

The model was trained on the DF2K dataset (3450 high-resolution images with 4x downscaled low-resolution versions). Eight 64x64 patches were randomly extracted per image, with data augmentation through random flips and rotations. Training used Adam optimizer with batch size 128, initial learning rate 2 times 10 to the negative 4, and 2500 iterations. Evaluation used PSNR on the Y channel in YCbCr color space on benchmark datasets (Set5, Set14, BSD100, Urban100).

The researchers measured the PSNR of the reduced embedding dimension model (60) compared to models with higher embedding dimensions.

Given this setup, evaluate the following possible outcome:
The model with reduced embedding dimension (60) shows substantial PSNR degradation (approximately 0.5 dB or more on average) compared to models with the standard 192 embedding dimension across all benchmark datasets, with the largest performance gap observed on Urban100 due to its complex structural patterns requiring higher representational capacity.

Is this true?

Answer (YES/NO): NO